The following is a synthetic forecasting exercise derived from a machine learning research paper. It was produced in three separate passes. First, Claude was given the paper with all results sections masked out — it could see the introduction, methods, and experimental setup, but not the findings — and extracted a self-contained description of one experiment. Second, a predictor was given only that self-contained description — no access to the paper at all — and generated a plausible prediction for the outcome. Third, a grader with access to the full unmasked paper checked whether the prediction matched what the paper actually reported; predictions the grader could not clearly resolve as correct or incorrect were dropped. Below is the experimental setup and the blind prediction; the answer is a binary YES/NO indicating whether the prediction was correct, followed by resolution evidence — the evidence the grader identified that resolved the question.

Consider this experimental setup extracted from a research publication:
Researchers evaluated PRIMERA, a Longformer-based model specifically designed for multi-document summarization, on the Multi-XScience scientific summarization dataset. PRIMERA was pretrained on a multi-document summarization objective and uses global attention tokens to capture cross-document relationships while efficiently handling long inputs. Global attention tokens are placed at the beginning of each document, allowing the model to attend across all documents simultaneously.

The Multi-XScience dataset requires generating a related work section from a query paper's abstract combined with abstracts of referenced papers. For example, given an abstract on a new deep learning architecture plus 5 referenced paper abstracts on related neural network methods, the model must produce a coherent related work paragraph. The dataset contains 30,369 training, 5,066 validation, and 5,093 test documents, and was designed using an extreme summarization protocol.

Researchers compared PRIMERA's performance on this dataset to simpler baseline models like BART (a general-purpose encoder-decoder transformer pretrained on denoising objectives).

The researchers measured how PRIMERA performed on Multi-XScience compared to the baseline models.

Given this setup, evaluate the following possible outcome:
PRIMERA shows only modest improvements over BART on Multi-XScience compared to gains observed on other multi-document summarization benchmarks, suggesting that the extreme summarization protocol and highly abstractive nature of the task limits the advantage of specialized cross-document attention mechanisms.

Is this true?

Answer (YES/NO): NO